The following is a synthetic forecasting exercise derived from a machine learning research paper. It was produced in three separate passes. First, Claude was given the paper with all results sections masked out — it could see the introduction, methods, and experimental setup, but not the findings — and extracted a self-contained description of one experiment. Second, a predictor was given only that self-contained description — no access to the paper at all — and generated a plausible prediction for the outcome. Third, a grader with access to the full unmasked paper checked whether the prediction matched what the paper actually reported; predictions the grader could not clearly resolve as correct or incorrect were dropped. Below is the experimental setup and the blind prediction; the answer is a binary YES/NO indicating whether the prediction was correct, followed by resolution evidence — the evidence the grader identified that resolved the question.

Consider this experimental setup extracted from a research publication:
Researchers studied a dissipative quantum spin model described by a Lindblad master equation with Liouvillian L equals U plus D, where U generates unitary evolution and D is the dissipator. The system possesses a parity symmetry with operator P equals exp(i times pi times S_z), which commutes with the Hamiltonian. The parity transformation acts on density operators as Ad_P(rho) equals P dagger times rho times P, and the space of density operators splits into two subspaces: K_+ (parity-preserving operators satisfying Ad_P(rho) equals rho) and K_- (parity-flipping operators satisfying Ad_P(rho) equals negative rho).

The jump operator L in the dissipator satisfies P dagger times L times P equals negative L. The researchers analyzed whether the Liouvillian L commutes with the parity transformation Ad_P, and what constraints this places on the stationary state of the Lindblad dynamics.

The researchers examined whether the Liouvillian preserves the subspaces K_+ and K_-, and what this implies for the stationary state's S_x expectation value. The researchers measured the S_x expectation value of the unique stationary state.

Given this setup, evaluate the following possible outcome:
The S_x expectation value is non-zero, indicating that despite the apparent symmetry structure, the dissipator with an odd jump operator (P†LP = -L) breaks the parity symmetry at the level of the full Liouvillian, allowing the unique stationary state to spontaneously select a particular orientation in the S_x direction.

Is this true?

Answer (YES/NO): NO